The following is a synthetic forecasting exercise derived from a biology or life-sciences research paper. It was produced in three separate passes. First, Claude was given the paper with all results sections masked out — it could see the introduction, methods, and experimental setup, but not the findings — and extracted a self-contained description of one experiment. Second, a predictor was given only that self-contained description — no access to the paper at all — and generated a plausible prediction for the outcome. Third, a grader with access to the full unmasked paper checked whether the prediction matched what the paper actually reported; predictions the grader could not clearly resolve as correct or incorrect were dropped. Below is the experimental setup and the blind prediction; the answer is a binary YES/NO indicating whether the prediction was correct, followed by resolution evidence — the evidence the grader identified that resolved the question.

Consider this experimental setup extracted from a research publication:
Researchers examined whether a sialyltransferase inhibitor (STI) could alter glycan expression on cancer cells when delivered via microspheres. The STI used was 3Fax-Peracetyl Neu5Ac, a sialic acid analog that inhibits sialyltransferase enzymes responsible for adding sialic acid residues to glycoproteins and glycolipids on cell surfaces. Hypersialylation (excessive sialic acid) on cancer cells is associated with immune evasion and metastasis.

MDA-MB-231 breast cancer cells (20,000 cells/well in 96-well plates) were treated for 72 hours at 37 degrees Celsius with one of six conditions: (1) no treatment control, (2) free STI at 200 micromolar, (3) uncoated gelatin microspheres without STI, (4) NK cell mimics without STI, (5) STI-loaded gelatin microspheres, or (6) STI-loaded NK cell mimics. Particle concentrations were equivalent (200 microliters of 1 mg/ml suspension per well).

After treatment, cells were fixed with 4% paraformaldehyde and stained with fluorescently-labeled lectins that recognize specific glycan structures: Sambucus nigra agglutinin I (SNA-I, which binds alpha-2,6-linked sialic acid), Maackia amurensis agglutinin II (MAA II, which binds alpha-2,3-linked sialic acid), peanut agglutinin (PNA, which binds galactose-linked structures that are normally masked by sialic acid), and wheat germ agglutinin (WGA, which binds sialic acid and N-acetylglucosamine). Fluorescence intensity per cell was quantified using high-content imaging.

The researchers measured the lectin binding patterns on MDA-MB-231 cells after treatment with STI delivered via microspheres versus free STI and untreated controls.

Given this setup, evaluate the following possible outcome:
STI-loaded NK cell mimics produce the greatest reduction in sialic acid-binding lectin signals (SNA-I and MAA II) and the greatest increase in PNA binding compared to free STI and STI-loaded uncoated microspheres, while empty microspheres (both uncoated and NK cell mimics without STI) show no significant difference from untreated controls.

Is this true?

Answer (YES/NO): NO